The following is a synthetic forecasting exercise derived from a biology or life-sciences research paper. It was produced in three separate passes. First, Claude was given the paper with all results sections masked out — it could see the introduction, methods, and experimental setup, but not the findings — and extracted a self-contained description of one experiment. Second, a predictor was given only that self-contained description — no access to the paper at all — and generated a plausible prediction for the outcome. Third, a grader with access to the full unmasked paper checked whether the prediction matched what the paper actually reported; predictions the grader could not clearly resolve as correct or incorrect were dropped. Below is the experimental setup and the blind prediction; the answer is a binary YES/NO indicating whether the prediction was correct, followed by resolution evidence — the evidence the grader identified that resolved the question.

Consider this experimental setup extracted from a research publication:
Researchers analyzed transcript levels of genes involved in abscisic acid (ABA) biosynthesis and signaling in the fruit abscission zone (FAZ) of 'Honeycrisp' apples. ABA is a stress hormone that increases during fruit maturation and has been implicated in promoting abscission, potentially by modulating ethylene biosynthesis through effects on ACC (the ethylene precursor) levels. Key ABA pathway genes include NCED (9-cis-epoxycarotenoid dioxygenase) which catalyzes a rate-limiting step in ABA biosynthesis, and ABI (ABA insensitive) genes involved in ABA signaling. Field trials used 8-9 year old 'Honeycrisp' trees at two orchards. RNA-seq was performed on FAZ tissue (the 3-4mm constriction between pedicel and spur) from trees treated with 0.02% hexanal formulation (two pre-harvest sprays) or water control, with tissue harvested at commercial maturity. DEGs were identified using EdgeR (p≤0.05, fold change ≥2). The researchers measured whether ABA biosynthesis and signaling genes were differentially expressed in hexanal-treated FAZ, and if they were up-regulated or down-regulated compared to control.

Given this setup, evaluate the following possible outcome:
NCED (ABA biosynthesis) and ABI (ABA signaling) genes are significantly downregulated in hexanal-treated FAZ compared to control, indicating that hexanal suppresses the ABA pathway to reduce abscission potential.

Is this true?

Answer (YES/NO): NO